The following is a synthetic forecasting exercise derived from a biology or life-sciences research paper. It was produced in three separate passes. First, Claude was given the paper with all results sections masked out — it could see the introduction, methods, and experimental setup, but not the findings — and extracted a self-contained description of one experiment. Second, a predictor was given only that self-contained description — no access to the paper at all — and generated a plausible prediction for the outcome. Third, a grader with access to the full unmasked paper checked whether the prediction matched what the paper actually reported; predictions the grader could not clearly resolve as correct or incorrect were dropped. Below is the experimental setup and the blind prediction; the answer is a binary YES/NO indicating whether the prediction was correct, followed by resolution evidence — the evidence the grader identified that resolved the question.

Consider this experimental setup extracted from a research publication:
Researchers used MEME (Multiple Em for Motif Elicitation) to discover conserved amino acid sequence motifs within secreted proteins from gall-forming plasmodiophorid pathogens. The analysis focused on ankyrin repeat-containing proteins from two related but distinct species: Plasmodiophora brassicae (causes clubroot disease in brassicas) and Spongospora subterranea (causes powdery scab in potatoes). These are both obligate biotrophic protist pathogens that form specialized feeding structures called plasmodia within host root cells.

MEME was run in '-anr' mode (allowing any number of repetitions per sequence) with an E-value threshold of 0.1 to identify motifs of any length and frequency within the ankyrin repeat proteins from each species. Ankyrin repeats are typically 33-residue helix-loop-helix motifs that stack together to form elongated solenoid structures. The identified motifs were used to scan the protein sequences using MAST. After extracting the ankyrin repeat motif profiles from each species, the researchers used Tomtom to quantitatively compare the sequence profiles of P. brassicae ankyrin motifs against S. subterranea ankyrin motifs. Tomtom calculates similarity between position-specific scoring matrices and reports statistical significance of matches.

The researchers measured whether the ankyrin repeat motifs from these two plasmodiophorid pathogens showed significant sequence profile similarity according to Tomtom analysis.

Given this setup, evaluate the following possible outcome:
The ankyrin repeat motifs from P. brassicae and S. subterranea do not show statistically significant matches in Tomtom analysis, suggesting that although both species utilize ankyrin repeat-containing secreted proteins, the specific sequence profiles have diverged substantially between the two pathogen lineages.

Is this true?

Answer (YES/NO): NO